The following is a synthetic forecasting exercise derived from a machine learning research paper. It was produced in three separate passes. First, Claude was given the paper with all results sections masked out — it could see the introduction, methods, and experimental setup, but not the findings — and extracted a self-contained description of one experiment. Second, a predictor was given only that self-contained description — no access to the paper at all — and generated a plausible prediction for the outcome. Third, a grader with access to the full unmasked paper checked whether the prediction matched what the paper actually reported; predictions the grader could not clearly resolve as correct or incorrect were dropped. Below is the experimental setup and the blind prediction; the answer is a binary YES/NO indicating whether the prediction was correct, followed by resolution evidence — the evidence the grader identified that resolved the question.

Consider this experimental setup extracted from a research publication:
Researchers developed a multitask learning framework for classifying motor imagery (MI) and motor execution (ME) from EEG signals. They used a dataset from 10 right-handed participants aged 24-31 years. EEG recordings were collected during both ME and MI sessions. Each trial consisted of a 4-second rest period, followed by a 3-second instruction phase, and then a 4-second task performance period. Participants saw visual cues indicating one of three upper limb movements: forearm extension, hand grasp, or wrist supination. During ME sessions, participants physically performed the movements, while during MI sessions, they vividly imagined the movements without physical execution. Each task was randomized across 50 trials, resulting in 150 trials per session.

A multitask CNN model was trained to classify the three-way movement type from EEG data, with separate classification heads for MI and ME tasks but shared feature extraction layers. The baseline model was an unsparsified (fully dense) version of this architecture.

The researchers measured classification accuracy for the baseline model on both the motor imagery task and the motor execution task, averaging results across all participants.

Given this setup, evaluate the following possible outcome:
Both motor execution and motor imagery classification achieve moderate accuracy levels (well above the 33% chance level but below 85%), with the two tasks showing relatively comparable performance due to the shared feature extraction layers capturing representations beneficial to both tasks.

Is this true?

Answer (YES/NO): NO